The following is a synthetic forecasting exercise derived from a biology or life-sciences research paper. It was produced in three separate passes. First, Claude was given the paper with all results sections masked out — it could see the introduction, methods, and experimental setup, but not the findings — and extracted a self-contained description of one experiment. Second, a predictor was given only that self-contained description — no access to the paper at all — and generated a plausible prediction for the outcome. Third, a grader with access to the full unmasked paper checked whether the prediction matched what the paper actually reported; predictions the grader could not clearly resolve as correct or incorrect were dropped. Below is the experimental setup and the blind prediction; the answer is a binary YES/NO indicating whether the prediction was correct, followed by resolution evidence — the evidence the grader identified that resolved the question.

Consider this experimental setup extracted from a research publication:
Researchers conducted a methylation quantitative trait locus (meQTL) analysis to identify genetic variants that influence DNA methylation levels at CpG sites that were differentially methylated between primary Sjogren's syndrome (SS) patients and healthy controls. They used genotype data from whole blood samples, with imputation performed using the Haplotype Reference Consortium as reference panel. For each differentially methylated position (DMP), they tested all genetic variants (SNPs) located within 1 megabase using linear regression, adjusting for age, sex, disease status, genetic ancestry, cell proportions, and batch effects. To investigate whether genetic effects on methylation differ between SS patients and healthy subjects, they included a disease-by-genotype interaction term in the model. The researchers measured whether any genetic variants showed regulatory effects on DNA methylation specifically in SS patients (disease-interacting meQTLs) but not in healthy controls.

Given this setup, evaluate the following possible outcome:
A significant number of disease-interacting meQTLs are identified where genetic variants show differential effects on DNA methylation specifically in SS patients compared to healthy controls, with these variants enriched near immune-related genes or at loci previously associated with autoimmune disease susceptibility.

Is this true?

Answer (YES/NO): NO